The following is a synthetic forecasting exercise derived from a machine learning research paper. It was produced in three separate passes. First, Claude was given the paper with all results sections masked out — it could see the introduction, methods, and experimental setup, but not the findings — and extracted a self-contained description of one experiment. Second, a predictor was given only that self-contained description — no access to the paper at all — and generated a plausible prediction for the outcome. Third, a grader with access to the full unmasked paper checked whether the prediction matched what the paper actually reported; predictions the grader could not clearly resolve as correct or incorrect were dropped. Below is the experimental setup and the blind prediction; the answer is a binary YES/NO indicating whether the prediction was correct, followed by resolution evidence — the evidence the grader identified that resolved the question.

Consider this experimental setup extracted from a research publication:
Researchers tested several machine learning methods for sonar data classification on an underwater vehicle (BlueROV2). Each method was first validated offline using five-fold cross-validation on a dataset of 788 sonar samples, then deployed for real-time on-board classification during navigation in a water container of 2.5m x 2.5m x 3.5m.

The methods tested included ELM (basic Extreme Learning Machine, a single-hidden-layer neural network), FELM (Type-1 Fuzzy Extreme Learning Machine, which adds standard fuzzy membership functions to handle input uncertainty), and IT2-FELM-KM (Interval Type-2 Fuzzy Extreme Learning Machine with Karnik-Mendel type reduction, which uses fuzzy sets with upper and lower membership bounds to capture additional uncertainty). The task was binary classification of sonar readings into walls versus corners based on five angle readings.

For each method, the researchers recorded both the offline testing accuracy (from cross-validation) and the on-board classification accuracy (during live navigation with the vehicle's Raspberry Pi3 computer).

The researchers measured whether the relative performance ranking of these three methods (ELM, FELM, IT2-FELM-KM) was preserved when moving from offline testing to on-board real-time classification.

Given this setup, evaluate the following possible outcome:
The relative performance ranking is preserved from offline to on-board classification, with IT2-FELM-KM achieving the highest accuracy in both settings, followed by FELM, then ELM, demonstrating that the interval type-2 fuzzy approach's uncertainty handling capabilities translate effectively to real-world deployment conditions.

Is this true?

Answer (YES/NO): YES